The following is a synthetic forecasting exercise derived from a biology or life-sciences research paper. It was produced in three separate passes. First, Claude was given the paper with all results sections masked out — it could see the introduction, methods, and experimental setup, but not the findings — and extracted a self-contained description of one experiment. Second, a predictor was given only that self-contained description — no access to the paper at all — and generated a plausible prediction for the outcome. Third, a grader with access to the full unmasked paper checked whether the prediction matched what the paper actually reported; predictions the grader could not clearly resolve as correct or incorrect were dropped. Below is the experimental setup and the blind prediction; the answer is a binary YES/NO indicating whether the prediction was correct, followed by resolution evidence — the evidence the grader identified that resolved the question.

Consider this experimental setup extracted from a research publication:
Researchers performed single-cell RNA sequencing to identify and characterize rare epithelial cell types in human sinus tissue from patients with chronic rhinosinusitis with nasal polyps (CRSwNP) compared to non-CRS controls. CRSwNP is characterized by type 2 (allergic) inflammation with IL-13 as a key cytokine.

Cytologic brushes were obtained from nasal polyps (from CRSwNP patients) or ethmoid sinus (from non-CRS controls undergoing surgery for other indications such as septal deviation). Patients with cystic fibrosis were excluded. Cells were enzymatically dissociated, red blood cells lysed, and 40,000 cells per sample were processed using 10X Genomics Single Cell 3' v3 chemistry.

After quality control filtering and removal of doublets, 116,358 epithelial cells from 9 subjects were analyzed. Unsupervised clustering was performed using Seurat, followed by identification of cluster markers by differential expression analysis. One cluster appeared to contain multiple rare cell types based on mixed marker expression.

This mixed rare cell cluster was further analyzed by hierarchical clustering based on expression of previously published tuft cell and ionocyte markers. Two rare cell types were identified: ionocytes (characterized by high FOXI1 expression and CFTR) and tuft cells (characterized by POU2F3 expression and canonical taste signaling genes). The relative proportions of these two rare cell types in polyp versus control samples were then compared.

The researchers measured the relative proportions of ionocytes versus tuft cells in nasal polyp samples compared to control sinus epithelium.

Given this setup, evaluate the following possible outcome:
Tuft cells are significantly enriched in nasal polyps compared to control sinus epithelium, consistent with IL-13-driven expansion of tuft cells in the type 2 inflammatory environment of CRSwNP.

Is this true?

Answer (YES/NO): YES